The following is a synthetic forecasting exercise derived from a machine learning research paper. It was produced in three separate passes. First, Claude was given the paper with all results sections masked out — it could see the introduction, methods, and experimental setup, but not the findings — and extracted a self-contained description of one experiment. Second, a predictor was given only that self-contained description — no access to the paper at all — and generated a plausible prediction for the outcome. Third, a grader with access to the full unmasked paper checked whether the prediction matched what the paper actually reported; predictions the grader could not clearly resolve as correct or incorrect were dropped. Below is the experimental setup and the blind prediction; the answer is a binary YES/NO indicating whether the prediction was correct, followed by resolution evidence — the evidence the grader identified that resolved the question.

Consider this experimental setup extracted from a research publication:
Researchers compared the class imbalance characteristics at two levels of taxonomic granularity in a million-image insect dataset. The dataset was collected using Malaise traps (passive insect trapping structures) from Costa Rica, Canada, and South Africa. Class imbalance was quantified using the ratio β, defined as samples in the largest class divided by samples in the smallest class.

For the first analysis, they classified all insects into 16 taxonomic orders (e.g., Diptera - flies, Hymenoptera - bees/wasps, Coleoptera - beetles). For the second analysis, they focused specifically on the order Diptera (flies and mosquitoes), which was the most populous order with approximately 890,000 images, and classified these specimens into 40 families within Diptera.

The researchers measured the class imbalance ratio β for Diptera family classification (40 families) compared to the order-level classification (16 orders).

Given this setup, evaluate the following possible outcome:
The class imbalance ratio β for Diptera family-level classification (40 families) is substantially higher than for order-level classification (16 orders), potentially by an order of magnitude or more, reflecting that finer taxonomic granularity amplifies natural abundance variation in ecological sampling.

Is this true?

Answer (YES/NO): NO